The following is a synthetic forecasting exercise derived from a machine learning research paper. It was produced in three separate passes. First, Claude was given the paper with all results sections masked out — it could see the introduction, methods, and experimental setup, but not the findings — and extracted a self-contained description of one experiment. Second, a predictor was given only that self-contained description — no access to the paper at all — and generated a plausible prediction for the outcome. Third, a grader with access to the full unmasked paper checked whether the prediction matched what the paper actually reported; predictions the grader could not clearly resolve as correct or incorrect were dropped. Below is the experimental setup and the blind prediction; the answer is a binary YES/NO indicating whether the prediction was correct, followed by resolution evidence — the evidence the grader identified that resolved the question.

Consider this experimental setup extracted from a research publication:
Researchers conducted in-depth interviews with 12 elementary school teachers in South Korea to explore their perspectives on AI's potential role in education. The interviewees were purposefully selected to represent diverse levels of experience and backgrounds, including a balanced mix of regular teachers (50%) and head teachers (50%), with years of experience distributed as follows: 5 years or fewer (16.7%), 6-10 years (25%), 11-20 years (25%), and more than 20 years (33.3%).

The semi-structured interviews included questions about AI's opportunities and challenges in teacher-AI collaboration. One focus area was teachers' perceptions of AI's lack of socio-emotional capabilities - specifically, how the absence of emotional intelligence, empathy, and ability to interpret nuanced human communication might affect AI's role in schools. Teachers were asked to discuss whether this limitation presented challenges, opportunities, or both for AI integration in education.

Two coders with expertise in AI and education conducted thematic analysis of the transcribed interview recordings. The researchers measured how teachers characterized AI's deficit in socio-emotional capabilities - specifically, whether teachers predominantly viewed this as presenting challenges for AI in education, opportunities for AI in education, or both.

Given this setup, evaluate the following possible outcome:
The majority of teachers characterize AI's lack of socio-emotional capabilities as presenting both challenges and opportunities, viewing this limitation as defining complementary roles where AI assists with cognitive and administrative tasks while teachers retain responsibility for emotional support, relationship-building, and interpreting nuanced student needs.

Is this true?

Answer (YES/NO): YES